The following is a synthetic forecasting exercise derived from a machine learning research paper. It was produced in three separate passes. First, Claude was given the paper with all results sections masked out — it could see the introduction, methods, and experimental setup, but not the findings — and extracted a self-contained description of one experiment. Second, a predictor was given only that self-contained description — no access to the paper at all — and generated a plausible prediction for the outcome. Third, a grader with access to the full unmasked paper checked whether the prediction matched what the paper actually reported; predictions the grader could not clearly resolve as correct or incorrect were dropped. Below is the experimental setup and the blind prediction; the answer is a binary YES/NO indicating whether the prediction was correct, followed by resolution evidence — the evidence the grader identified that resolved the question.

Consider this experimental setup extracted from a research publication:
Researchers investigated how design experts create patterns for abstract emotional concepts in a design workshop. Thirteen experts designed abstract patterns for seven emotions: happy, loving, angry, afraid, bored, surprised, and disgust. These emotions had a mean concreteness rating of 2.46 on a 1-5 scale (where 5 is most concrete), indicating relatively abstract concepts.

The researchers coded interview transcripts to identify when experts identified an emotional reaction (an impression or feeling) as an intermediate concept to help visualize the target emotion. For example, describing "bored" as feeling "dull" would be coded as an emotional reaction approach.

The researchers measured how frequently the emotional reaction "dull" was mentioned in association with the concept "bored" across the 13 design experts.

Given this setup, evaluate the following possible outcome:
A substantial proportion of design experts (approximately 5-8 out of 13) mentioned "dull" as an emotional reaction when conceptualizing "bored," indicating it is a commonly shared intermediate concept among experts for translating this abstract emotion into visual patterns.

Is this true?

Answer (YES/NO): NO